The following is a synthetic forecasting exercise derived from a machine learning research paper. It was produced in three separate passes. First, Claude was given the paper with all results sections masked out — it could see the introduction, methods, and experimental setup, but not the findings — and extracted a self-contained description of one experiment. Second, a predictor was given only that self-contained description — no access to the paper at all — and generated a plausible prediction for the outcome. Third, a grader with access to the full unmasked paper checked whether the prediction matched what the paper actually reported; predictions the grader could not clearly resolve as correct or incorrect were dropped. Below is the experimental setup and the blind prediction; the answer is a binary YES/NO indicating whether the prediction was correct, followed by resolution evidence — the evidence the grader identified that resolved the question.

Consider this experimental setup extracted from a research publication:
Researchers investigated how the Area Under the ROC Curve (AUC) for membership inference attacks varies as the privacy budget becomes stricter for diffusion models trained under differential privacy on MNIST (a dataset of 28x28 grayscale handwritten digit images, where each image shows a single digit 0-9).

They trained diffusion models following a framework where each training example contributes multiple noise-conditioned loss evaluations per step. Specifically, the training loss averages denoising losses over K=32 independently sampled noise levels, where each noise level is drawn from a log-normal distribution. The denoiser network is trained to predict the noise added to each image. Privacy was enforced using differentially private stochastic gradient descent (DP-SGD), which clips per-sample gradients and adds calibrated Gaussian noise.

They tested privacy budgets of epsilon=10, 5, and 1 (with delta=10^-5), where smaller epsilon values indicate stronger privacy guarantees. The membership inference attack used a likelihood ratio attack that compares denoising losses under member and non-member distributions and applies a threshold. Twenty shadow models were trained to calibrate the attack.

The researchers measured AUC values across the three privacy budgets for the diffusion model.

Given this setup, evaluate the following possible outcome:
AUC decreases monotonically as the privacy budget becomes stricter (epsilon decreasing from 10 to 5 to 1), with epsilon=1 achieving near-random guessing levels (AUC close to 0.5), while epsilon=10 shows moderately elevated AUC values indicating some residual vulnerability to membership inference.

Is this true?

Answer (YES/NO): YES